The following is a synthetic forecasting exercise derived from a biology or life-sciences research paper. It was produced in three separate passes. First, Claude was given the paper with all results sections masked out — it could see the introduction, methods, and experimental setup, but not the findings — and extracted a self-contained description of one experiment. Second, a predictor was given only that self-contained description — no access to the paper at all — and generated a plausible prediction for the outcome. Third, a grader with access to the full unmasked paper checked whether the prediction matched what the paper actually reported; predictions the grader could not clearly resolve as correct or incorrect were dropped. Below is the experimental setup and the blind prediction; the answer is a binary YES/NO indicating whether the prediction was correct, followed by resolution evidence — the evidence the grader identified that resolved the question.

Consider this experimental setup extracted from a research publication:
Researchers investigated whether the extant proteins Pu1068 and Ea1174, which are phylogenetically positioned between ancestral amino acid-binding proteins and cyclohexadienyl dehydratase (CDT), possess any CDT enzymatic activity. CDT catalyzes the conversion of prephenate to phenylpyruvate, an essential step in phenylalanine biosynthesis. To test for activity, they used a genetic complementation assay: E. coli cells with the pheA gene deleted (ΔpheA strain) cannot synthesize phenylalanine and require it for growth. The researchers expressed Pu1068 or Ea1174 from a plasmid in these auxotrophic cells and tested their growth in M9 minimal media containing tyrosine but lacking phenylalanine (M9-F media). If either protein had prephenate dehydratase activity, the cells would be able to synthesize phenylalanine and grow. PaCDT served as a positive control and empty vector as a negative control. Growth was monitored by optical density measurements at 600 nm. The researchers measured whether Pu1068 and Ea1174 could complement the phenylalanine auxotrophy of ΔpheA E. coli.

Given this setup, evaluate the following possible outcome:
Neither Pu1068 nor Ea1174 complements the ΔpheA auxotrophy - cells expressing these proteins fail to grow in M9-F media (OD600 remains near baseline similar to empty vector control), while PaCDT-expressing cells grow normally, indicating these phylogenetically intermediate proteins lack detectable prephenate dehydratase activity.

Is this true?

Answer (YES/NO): NO